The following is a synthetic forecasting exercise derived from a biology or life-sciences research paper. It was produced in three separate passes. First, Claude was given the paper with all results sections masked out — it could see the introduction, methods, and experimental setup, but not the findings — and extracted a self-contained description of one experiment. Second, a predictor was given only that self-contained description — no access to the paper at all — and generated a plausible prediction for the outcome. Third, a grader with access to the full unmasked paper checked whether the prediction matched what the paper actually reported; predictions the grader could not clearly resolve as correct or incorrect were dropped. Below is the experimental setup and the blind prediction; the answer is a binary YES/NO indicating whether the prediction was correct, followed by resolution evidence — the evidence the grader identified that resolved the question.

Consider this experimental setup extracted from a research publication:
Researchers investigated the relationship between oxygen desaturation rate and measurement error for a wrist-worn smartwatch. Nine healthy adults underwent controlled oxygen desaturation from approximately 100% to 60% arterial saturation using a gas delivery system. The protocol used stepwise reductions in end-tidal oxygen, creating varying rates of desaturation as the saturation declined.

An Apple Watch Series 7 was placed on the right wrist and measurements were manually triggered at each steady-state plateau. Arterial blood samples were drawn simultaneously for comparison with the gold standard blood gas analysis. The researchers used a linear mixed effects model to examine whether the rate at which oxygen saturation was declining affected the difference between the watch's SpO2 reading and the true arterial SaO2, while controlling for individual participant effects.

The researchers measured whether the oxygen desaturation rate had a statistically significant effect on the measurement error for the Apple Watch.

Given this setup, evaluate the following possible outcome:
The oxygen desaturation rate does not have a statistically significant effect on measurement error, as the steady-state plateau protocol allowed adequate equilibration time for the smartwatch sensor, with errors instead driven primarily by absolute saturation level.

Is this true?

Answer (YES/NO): YES